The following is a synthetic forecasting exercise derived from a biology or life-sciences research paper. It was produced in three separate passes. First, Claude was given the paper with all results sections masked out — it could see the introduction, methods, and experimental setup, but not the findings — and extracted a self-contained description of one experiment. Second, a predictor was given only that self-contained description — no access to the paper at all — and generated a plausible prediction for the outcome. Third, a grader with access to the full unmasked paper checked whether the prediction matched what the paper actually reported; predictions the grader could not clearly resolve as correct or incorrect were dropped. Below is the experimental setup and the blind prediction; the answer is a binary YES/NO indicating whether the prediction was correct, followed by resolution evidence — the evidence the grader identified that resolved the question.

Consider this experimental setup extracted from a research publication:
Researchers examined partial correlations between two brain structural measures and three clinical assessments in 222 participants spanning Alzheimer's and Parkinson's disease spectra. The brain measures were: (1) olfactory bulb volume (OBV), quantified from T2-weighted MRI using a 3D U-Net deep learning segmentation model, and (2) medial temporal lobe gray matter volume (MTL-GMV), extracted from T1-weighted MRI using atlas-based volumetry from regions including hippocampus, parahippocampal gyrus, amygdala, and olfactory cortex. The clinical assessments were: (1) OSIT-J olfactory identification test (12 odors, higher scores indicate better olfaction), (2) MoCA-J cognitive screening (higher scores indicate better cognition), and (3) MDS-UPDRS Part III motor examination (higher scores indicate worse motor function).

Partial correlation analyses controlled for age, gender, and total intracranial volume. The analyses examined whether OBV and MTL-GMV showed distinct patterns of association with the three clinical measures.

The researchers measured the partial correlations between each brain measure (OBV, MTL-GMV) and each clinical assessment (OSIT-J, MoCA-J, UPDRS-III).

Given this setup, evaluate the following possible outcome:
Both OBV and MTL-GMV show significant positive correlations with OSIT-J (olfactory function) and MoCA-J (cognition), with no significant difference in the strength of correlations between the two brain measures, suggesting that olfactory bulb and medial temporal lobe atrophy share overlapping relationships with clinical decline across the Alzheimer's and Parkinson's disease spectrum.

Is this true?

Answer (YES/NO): NO